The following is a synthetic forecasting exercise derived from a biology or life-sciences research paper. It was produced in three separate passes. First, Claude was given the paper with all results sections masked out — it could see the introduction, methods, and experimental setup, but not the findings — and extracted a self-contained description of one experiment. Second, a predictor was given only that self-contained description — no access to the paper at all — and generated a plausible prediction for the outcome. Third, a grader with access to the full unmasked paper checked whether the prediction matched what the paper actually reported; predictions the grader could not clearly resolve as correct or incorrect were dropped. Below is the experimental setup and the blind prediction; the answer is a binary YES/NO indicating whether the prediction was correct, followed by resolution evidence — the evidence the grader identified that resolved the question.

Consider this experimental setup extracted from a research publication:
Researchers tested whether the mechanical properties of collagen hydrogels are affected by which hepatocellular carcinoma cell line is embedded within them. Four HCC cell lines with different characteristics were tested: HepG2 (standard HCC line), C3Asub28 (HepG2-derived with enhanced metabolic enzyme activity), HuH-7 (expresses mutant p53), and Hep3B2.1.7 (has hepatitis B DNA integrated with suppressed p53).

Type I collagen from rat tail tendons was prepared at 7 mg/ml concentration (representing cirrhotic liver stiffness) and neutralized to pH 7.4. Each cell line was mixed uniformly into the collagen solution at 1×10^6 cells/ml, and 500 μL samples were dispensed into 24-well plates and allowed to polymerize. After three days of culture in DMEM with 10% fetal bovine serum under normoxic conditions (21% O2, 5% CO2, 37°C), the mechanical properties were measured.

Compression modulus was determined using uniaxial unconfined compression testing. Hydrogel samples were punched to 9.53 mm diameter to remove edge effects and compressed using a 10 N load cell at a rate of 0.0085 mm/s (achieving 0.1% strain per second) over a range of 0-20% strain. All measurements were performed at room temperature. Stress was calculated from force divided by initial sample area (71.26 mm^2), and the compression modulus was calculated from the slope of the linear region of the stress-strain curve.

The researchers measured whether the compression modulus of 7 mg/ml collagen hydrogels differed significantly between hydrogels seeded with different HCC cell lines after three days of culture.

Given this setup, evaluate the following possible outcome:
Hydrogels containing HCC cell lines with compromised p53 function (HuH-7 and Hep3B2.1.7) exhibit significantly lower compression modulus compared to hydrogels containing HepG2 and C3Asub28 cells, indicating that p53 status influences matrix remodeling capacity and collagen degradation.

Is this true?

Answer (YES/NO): NO